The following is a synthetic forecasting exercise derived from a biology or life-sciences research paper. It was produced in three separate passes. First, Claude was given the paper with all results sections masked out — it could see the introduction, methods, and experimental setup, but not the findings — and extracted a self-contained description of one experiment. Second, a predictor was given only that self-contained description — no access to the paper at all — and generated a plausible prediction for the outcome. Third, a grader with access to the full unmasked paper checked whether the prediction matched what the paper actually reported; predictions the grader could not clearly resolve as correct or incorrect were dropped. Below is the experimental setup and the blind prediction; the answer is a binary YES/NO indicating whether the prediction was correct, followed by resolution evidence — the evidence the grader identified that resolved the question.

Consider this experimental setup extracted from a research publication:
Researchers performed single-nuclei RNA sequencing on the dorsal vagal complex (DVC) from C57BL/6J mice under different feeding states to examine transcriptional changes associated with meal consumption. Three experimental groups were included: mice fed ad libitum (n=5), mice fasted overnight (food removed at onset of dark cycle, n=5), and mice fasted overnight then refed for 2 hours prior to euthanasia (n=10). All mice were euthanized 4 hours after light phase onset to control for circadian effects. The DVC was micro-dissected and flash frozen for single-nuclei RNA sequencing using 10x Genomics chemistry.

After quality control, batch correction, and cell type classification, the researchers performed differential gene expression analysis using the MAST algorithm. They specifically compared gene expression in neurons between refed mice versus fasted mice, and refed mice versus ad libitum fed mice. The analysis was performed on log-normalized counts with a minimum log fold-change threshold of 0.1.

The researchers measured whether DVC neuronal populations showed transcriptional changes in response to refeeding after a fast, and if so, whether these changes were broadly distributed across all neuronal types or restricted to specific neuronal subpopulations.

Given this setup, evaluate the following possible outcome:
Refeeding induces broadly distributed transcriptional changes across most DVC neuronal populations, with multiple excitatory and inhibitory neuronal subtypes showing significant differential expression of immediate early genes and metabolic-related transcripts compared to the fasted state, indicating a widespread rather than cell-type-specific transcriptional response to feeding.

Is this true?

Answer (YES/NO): YES